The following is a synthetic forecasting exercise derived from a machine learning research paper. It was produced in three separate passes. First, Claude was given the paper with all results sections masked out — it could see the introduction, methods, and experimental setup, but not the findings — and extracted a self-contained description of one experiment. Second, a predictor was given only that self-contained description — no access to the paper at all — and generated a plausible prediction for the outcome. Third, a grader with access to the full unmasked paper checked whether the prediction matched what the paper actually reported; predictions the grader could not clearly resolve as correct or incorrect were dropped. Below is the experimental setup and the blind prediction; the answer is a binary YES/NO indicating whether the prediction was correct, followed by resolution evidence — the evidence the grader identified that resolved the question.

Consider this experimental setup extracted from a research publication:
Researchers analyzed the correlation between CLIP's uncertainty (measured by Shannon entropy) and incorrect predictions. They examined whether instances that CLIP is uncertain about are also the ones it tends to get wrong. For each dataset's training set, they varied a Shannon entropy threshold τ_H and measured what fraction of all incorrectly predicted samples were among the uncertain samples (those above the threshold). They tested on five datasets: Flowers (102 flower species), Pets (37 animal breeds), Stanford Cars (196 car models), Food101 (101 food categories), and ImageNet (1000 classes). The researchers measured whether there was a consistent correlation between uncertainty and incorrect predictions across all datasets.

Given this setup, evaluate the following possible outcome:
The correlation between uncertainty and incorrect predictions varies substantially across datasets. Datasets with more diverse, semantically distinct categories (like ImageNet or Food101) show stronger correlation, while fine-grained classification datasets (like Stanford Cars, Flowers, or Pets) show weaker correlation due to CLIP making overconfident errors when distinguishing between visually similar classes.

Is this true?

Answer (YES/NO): NO